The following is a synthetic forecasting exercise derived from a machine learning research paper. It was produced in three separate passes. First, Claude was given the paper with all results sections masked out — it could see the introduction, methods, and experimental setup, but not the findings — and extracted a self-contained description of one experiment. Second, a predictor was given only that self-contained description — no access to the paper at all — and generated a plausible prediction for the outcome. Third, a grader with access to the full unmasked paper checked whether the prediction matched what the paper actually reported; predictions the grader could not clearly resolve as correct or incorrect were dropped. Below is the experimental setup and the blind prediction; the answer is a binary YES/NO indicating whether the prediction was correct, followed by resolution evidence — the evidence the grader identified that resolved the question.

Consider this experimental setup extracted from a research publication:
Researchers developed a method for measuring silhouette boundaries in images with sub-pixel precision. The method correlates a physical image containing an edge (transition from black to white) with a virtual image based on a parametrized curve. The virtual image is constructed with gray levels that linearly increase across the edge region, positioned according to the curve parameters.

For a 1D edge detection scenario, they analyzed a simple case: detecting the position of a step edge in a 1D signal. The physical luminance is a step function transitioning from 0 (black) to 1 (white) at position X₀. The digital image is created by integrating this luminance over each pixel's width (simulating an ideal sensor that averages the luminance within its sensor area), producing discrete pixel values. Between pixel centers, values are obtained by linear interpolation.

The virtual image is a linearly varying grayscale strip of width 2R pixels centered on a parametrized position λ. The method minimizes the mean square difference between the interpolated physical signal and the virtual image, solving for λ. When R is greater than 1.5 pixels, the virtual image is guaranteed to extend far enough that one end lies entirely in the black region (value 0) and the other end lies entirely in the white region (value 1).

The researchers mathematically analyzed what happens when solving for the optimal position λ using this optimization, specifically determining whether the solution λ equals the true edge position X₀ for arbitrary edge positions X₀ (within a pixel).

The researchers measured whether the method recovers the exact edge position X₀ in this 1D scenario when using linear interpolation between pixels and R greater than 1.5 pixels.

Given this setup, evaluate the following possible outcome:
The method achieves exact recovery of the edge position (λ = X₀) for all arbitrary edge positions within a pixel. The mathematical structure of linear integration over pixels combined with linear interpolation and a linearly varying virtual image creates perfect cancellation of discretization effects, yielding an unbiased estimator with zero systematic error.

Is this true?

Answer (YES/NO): YES